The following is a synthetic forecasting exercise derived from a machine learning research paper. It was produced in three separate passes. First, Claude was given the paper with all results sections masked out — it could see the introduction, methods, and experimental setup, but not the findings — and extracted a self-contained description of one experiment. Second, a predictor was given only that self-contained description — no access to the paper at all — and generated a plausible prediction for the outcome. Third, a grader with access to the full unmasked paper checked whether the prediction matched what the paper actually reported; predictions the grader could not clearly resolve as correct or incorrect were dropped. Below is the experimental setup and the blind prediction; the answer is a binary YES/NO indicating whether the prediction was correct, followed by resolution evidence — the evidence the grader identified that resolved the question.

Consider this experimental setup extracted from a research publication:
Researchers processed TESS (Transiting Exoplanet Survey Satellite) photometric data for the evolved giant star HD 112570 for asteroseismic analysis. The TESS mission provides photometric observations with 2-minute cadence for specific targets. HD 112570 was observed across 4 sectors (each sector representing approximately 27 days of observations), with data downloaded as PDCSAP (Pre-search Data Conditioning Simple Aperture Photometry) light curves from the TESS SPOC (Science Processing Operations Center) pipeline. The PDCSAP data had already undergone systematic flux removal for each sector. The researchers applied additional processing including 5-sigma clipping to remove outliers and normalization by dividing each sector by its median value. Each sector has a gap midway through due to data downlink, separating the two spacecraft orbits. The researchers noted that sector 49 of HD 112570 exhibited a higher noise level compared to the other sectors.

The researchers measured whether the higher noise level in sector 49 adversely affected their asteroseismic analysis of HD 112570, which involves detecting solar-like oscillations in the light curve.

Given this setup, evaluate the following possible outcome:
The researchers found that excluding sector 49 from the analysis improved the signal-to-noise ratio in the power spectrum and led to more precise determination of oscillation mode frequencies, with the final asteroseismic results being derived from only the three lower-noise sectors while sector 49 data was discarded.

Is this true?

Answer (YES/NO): NO